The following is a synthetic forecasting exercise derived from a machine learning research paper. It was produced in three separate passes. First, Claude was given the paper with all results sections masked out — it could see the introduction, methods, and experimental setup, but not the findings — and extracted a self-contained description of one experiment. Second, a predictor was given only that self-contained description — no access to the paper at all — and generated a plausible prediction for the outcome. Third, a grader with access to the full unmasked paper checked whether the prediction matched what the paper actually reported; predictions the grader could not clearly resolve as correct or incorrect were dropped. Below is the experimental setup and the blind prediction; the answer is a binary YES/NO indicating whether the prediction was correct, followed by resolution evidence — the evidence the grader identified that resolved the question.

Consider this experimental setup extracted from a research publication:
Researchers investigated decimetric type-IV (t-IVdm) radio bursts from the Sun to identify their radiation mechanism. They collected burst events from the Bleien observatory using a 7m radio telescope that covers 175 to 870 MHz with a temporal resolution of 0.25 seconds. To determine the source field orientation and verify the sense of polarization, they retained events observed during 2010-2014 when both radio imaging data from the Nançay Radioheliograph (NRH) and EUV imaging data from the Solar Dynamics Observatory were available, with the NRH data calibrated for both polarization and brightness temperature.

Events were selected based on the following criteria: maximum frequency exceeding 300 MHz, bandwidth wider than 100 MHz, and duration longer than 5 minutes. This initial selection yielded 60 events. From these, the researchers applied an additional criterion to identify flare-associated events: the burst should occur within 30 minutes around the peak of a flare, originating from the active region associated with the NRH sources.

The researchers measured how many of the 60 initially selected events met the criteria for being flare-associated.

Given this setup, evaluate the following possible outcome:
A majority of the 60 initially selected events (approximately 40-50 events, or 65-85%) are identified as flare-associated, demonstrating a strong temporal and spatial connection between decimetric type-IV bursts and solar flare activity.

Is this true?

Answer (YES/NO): NO